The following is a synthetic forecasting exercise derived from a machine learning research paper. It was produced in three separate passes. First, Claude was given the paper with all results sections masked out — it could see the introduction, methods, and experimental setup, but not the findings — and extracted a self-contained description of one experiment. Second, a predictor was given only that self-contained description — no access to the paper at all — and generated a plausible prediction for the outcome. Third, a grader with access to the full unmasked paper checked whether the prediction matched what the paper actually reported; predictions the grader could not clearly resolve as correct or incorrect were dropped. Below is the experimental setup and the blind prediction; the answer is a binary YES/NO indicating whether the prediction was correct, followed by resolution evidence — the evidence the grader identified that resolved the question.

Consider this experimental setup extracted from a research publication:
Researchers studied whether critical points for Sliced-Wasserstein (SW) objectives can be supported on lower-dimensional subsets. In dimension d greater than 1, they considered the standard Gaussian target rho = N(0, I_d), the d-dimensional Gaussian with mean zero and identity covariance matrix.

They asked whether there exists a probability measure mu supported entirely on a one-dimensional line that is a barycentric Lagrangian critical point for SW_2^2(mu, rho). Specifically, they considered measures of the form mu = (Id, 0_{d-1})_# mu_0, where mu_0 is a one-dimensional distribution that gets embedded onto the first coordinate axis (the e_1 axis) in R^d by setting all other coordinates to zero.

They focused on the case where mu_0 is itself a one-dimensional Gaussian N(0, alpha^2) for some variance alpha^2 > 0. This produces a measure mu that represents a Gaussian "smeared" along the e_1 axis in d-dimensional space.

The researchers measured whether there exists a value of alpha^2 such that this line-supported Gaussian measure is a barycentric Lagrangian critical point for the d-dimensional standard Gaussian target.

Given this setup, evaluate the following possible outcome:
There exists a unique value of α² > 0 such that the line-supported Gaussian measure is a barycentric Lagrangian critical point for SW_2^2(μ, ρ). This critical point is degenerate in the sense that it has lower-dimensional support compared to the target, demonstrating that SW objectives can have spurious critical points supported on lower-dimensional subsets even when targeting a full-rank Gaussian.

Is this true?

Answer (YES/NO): NO